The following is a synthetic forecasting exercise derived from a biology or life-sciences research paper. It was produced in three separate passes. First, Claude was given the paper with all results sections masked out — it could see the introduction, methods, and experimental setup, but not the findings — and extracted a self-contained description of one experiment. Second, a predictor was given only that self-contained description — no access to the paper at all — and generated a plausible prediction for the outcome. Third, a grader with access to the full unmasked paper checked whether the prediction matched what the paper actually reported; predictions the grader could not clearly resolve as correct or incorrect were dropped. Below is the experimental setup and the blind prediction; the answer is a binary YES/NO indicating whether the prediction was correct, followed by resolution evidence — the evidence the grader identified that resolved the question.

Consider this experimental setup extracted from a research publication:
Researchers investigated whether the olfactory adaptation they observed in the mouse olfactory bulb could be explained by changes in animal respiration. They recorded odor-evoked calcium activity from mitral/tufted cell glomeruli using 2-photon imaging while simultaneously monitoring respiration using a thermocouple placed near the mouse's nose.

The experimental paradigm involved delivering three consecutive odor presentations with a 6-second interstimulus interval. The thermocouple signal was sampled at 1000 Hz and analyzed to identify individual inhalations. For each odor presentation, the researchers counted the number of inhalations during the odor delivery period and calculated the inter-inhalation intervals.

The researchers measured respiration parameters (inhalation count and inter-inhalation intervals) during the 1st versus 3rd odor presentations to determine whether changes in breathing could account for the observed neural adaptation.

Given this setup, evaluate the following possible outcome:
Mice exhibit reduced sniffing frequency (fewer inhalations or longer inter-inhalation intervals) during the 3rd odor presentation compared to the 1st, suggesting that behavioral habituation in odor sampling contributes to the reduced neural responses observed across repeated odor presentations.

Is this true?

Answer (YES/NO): NO